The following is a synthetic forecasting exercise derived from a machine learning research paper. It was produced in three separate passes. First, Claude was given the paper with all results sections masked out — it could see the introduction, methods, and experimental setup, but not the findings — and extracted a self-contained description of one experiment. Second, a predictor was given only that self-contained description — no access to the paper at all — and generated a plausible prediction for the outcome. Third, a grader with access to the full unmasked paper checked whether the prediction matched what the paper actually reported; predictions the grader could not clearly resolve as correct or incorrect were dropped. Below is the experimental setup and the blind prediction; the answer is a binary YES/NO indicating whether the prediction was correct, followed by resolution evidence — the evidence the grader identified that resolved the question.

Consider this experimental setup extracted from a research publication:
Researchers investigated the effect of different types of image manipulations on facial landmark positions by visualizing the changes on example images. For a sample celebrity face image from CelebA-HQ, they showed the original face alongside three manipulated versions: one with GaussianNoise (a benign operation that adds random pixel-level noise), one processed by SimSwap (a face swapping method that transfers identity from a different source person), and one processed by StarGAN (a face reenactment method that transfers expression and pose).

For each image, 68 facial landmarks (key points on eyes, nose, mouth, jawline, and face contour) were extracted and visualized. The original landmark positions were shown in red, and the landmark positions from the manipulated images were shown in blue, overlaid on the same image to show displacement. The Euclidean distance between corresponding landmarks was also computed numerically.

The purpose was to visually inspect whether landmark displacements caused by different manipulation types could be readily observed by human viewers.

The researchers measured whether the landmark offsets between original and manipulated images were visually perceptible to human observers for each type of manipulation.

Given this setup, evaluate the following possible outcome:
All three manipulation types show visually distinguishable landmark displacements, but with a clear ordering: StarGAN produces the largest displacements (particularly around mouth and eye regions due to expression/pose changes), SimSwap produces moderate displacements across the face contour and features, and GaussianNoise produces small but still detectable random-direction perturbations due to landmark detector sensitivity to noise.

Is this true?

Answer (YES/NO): NO